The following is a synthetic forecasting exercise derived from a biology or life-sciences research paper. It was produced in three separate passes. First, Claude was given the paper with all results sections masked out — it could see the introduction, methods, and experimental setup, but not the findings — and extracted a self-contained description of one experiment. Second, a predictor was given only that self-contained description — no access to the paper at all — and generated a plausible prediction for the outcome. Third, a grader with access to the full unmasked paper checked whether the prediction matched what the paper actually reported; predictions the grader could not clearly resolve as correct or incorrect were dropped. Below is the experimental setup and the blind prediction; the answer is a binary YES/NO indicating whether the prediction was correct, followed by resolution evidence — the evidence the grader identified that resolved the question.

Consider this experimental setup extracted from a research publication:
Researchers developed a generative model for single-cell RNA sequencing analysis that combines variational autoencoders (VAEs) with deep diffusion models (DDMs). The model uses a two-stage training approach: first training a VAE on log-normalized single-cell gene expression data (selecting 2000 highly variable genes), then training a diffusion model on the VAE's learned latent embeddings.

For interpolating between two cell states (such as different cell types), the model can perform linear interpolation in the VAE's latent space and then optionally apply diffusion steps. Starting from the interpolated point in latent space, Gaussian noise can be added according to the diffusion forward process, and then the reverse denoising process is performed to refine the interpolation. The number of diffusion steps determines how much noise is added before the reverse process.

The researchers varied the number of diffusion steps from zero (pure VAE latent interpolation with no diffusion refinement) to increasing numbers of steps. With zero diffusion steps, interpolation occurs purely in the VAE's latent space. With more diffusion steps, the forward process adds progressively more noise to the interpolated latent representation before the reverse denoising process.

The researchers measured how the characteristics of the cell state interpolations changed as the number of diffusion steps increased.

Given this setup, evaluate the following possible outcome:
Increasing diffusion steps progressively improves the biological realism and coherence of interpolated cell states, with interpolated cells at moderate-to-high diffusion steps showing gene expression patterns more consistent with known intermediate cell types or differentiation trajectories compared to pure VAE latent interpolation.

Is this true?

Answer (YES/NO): NO